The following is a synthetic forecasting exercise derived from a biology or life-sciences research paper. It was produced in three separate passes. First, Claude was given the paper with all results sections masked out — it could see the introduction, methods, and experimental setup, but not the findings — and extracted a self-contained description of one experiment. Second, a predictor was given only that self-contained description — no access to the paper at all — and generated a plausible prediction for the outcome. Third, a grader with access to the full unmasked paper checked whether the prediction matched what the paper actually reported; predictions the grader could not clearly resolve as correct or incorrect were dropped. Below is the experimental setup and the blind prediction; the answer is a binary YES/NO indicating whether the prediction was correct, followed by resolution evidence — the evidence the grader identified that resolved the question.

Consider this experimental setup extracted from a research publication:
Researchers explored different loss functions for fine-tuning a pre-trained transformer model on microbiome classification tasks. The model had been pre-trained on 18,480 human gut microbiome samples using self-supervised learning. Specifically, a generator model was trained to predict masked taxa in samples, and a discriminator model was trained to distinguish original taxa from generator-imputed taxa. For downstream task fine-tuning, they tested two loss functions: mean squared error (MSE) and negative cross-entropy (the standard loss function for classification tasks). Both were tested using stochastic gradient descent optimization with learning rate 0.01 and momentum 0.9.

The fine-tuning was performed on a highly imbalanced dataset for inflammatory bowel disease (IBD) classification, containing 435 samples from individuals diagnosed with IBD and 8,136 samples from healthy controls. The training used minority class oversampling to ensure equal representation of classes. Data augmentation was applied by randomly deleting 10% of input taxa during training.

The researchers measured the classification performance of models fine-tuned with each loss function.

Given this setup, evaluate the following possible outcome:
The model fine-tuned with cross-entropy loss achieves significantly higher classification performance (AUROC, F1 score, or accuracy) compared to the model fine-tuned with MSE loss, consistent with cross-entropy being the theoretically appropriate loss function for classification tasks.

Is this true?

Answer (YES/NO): NO